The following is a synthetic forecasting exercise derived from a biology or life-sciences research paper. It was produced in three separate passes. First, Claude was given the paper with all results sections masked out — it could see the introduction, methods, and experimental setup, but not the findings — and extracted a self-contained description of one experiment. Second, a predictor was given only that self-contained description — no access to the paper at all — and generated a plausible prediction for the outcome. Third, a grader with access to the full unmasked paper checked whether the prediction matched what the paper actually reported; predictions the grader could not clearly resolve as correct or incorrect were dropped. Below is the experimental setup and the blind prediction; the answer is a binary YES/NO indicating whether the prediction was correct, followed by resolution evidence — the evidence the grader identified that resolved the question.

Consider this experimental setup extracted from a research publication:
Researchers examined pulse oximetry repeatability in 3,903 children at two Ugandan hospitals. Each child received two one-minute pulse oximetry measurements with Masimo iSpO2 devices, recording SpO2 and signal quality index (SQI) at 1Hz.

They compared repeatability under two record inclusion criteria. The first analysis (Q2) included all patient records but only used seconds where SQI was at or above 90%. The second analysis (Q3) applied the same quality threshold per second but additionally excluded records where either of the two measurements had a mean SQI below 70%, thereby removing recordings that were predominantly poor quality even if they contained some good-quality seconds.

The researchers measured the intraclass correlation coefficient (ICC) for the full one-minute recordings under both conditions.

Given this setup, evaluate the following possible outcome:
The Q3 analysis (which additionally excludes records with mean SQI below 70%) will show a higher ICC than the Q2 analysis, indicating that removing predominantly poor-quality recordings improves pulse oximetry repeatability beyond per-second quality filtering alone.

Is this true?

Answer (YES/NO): YES